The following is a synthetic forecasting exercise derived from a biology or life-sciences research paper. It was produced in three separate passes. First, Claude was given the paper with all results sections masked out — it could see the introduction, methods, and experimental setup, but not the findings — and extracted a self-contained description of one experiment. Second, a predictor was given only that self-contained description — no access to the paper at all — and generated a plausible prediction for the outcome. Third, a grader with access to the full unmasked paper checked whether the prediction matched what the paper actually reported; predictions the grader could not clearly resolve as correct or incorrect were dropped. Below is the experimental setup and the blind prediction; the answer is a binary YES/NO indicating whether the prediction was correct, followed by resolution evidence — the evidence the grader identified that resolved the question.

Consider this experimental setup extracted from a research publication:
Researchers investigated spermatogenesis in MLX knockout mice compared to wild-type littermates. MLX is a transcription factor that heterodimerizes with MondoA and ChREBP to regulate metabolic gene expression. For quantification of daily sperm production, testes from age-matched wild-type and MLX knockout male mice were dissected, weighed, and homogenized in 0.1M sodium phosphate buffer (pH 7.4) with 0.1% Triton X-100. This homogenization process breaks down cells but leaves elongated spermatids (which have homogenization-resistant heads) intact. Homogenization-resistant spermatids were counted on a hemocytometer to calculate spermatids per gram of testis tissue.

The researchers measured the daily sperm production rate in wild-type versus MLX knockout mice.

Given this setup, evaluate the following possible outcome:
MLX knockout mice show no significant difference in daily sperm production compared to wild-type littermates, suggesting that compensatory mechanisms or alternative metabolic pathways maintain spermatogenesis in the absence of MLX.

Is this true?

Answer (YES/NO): NO